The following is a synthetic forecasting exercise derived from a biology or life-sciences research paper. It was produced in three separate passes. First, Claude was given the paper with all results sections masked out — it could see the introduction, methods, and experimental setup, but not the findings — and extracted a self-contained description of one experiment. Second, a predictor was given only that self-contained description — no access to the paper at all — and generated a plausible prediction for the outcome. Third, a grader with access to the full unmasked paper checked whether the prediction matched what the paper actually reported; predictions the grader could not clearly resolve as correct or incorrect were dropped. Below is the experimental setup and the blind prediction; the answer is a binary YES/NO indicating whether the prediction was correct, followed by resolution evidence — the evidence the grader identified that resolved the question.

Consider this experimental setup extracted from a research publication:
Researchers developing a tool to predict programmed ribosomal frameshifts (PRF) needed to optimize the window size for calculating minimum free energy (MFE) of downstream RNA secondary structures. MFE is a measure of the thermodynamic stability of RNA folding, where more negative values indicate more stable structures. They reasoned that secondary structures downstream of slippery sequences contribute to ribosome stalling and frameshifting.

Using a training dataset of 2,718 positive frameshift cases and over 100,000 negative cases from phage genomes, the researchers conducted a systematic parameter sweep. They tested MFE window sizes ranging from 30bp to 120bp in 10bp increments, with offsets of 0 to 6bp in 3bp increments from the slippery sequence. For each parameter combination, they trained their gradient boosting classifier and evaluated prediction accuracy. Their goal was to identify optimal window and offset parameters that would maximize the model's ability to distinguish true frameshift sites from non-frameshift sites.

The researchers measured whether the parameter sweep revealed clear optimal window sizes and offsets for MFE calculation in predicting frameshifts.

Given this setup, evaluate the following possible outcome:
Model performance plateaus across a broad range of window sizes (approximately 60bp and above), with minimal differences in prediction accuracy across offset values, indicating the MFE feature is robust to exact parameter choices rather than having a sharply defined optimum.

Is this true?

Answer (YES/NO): YES